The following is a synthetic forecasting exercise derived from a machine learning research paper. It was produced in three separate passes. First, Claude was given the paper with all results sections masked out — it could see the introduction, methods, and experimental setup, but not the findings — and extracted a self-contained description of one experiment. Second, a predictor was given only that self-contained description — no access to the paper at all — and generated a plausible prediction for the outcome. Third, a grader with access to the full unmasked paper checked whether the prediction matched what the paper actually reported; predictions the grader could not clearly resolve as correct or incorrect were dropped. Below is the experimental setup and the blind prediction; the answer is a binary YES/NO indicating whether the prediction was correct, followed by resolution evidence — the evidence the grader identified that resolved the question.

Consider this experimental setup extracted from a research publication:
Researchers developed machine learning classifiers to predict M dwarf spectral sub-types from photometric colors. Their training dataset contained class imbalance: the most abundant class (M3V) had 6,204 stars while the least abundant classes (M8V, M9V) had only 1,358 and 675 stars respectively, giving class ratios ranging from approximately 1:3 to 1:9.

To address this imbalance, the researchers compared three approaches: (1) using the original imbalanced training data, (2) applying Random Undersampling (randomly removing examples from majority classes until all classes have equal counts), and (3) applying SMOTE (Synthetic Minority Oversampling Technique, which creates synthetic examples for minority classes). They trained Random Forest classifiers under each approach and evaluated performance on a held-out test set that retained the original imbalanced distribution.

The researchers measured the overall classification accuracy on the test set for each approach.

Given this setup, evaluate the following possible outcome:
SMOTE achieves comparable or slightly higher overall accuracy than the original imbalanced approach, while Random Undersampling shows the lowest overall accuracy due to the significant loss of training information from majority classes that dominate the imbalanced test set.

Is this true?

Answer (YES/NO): NO